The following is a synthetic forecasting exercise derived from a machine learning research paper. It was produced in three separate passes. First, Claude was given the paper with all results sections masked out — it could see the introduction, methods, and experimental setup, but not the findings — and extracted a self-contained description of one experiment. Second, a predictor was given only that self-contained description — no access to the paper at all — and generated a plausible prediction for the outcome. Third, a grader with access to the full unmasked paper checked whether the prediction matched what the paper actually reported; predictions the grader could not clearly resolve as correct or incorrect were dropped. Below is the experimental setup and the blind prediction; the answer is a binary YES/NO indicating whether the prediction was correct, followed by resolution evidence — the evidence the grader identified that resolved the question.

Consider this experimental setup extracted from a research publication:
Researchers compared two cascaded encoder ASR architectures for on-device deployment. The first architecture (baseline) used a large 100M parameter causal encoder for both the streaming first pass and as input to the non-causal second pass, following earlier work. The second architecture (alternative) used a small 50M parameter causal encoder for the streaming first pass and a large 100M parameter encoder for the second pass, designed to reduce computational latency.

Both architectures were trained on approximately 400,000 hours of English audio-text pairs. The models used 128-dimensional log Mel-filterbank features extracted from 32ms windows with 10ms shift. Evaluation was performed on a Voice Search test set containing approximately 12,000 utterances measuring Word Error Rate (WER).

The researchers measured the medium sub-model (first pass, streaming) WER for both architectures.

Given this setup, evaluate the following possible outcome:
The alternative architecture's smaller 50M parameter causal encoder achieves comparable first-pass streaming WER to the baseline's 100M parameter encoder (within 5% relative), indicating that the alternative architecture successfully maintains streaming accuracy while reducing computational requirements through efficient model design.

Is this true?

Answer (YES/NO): NO